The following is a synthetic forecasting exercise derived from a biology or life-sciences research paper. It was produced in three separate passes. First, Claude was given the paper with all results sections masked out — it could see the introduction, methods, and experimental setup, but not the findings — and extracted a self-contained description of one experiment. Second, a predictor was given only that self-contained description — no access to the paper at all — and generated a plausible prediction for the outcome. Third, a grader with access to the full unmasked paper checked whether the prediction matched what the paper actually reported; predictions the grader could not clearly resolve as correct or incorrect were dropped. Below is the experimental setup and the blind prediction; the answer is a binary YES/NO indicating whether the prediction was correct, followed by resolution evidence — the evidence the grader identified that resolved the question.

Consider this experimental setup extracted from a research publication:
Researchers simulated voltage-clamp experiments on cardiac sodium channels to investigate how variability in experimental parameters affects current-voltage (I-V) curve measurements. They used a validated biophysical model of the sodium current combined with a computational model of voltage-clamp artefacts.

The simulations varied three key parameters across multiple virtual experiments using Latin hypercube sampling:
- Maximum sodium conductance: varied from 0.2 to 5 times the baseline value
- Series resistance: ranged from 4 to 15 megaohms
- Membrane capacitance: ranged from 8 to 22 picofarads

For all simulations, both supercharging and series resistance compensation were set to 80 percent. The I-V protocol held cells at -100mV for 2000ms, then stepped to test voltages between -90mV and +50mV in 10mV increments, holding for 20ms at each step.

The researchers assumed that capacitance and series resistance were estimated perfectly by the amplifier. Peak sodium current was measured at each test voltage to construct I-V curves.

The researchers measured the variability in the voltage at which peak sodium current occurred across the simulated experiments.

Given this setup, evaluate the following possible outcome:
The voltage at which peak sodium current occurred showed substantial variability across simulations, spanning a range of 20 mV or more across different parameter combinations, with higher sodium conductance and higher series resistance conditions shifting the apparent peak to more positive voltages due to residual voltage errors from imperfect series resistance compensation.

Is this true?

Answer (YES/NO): NO